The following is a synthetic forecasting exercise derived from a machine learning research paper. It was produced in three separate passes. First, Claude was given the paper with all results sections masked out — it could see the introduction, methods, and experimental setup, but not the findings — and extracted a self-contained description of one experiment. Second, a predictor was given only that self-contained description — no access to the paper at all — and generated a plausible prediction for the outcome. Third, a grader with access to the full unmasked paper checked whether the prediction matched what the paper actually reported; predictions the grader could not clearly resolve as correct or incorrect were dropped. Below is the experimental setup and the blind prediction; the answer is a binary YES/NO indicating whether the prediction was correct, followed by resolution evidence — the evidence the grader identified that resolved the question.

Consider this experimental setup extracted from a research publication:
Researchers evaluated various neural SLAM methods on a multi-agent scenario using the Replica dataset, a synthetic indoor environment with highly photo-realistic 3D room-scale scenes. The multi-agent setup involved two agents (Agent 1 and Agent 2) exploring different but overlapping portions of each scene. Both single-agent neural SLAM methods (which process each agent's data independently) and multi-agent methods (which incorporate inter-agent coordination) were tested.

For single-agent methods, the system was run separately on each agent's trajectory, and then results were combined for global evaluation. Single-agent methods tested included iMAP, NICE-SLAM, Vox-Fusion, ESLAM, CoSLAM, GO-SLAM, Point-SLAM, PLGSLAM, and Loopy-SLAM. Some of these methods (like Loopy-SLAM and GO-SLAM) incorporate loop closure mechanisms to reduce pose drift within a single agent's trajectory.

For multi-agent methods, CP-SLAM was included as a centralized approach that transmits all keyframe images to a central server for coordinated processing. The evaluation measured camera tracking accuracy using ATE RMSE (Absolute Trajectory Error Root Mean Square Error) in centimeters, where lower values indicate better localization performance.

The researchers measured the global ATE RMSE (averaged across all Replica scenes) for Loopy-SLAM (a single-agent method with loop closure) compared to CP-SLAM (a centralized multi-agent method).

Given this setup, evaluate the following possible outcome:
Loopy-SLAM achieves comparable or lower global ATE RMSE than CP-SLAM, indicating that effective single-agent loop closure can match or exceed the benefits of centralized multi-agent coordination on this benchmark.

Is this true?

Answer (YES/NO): YES